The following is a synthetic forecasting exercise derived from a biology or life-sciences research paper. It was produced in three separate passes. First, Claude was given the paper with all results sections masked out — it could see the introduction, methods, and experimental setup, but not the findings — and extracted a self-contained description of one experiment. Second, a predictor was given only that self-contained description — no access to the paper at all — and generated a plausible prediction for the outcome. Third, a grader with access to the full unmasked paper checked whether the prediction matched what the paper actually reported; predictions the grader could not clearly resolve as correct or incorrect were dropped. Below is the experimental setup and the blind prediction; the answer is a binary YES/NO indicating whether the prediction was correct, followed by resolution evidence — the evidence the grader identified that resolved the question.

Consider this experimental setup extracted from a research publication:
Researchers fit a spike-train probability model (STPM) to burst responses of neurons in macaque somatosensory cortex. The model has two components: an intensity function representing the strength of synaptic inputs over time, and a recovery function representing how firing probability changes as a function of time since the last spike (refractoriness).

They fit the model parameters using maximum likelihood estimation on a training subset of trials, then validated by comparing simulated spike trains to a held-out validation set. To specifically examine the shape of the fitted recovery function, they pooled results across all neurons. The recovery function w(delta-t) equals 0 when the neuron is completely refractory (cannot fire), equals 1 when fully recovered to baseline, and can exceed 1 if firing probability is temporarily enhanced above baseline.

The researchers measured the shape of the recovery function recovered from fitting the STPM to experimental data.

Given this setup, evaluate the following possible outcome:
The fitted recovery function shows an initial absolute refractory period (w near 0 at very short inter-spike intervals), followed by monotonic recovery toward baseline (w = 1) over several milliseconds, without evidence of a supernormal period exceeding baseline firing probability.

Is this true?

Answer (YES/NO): NO